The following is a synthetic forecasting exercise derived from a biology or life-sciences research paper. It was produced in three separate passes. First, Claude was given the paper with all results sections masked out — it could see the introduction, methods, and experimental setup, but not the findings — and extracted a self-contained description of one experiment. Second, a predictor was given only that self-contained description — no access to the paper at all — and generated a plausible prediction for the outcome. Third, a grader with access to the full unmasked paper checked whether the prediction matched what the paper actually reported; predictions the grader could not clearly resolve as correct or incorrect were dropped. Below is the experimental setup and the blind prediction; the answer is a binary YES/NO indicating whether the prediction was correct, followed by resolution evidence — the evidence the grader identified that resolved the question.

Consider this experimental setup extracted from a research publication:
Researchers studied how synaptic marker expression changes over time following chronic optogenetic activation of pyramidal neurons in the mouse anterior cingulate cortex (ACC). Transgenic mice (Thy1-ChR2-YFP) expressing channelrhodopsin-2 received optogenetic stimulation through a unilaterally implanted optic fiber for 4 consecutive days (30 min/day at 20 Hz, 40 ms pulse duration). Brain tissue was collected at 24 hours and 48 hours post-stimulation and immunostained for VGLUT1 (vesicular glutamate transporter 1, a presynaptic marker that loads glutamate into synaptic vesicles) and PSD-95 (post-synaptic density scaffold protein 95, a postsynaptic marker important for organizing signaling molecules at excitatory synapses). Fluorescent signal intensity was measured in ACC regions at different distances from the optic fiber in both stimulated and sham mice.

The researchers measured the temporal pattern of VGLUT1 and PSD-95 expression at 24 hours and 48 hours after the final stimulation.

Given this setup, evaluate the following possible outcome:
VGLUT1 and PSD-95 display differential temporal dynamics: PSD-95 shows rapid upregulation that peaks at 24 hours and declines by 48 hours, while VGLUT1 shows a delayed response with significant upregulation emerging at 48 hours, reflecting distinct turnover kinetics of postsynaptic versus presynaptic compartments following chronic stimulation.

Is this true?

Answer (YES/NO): NO